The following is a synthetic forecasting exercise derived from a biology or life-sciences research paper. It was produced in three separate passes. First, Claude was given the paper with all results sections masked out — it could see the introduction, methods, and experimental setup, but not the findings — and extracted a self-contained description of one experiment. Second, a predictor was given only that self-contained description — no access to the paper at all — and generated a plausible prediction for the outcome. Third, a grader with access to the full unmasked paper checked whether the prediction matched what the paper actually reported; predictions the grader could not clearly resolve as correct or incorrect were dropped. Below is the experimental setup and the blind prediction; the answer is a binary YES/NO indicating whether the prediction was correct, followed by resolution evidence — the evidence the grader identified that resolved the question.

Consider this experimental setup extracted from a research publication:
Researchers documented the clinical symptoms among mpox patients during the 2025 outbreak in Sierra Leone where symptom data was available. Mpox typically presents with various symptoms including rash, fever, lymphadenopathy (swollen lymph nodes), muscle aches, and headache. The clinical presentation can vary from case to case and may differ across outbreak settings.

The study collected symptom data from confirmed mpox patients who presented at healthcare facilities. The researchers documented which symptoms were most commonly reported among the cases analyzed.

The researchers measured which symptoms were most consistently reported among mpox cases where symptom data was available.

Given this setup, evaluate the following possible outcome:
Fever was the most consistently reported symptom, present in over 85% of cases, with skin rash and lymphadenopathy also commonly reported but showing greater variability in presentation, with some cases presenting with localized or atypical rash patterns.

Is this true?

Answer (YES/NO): NO